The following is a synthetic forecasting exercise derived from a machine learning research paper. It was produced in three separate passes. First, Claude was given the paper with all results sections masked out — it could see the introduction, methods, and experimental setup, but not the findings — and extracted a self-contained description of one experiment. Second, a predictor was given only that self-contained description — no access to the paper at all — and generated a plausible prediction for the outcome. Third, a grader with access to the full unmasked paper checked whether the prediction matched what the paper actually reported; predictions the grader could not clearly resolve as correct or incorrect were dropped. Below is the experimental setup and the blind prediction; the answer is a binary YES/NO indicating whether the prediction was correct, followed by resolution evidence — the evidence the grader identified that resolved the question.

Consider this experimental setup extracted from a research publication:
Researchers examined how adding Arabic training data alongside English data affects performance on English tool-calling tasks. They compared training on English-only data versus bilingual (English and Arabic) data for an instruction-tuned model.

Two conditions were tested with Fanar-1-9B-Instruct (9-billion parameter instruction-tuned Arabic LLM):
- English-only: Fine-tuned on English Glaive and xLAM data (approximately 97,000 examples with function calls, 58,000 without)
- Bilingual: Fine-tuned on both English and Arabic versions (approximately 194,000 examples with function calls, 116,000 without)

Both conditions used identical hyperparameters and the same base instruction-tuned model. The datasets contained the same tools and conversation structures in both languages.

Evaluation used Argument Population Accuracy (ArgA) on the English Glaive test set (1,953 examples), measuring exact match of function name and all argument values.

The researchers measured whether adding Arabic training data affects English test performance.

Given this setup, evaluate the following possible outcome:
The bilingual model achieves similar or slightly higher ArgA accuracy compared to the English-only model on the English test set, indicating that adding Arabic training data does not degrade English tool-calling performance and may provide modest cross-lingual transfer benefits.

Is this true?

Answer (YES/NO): YES